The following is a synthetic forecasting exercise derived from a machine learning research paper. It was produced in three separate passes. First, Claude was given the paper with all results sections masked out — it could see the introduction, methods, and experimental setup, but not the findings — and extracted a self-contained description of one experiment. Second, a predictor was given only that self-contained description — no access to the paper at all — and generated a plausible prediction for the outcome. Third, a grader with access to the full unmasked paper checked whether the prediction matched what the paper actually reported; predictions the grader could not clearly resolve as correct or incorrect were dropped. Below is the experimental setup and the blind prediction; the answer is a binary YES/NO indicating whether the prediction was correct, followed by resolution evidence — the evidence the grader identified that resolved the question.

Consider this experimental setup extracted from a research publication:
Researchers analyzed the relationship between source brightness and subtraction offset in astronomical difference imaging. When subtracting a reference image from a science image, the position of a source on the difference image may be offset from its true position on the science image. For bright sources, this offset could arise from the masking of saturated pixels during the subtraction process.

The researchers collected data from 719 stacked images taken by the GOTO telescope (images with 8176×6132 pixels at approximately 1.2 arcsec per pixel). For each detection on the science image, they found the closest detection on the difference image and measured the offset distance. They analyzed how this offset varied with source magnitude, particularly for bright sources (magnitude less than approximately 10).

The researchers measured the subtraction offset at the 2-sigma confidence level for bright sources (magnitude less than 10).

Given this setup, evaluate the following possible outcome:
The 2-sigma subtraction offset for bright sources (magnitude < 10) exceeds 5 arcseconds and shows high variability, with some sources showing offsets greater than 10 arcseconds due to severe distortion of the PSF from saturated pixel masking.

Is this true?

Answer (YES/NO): YES